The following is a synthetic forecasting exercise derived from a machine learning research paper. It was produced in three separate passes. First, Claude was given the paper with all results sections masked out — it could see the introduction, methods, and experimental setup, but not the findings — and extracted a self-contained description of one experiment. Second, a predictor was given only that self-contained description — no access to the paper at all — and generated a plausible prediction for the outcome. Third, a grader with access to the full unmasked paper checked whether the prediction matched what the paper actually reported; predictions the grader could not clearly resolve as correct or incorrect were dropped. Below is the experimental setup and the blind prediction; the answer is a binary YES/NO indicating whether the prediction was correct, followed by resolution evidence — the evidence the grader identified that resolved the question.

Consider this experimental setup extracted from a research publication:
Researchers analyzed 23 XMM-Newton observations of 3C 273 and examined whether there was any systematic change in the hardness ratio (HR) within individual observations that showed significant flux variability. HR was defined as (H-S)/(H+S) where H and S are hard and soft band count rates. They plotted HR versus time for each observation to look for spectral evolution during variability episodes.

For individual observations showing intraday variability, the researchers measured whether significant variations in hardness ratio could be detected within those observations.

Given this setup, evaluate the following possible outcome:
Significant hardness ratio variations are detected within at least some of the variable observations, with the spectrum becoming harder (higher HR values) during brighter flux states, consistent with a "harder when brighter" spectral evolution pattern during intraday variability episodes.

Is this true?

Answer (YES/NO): NO